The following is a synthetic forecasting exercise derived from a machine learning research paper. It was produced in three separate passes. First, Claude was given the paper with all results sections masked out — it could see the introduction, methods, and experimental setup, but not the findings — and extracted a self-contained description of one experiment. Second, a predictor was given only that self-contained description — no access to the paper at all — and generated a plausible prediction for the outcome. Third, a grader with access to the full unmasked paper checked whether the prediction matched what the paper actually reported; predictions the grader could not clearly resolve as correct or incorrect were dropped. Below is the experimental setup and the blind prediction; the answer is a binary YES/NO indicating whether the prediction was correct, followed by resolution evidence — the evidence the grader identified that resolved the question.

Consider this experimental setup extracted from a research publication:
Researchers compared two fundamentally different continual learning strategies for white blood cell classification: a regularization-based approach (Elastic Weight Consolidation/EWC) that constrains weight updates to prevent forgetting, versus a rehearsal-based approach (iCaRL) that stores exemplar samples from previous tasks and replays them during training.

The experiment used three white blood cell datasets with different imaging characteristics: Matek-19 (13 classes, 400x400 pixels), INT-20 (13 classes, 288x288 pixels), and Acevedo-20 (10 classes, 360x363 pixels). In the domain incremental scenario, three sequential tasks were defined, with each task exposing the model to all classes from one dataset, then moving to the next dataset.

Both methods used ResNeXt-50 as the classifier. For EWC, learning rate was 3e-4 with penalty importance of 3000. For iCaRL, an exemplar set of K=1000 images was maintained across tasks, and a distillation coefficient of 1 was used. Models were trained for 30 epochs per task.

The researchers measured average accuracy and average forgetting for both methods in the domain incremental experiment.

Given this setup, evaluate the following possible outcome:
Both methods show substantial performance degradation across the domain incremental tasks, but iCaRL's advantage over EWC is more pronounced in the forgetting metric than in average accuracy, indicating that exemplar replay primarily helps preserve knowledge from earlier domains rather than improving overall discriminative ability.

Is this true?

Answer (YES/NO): NO